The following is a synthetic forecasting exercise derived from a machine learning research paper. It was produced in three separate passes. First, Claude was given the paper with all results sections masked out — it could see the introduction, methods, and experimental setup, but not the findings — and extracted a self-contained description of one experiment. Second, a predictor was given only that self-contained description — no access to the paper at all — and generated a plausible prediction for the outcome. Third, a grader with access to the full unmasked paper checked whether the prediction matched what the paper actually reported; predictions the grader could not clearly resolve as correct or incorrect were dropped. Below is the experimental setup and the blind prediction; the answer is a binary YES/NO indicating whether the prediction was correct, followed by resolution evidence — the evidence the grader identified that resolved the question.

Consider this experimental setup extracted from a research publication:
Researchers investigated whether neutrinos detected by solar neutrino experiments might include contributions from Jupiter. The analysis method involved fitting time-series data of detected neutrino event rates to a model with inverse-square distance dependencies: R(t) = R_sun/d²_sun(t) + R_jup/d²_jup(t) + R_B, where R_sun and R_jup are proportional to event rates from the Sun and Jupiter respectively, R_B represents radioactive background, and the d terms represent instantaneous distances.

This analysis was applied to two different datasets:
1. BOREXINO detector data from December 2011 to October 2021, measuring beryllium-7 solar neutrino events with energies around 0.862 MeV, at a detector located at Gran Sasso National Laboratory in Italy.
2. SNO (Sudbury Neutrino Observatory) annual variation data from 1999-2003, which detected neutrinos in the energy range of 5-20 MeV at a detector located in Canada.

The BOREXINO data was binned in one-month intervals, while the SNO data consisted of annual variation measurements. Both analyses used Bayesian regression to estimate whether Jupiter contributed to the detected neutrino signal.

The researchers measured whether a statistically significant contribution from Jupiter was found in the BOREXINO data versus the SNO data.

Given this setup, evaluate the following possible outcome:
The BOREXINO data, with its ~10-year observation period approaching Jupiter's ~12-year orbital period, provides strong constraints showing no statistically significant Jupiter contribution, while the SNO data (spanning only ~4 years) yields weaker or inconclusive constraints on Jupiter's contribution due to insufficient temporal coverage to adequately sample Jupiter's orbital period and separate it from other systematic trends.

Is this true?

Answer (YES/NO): NO